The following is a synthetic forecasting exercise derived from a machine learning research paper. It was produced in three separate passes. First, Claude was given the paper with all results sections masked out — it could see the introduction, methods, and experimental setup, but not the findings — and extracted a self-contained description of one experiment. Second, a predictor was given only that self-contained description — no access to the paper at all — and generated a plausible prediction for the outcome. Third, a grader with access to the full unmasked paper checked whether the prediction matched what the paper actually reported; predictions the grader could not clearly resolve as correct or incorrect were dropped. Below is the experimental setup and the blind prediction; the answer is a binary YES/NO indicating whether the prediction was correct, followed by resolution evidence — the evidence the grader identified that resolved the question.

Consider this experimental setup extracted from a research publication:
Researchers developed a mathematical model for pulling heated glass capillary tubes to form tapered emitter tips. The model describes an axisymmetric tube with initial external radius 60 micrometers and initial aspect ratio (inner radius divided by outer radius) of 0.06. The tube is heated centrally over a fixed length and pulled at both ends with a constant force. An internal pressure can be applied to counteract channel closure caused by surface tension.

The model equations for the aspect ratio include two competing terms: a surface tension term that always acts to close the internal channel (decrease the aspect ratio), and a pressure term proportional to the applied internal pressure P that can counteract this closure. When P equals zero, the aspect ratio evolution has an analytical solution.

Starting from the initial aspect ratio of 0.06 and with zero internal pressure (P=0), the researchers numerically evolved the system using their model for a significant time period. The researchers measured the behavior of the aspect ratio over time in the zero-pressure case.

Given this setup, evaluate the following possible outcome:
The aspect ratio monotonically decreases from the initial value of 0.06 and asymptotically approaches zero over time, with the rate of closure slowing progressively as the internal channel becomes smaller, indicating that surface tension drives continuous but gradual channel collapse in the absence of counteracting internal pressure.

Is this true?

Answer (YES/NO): NO